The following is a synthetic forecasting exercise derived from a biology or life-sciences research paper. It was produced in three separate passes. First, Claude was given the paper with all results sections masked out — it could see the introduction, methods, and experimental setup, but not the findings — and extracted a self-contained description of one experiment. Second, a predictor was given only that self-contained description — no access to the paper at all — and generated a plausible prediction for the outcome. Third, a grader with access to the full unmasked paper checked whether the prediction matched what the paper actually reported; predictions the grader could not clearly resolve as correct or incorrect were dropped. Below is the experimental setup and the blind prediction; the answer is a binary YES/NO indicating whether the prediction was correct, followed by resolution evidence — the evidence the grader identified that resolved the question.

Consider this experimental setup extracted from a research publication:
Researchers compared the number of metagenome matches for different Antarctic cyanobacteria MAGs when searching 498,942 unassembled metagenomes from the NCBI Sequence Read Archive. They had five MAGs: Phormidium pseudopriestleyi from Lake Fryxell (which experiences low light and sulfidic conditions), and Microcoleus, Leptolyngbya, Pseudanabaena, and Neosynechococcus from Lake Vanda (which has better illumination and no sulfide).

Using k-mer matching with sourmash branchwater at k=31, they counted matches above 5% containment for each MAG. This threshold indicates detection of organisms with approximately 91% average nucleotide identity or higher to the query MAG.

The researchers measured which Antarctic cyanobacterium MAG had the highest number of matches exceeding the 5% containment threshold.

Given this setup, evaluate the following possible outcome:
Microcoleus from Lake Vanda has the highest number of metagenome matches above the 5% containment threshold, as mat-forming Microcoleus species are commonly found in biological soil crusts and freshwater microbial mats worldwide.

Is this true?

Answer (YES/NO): YES